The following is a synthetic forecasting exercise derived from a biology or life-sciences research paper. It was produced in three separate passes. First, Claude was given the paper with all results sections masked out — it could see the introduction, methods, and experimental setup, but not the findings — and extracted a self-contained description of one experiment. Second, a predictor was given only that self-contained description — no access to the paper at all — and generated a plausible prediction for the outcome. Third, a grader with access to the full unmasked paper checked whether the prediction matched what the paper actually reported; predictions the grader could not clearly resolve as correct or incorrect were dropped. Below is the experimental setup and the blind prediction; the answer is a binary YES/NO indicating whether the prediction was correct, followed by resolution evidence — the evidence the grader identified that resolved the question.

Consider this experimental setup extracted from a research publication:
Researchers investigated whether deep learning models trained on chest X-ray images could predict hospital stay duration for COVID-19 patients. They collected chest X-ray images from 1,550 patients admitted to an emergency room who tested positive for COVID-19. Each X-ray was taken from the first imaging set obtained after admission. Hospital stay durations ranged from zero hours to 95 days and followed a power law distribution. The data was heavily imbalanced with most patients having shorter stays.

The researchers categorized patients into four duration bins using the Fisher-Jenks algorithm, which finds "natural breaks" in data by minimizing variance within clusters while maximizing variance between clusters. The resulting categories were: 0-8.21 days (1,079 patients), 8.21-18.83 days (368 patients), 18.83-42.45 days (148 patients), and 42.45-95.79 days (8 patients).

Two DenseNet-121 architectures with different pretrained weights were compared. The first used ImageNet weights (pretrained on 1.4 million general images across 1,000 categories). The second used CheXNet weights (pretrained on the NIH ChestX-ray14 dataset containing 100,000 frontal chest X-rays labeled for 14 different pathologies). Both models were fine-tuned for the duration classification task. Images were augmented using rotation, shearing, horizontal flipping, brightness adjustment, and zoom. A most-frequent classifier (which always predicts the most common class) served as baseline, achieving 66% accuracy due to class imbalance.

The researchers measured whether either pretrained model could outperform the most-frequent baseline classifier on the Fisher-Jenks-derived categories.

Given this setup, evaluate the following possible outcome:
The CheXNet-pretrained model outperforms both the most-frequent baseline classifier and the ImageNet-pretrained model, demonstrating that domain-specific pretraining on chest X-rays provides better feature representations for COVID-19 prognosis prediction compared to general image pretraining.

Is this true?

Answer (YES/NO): NO